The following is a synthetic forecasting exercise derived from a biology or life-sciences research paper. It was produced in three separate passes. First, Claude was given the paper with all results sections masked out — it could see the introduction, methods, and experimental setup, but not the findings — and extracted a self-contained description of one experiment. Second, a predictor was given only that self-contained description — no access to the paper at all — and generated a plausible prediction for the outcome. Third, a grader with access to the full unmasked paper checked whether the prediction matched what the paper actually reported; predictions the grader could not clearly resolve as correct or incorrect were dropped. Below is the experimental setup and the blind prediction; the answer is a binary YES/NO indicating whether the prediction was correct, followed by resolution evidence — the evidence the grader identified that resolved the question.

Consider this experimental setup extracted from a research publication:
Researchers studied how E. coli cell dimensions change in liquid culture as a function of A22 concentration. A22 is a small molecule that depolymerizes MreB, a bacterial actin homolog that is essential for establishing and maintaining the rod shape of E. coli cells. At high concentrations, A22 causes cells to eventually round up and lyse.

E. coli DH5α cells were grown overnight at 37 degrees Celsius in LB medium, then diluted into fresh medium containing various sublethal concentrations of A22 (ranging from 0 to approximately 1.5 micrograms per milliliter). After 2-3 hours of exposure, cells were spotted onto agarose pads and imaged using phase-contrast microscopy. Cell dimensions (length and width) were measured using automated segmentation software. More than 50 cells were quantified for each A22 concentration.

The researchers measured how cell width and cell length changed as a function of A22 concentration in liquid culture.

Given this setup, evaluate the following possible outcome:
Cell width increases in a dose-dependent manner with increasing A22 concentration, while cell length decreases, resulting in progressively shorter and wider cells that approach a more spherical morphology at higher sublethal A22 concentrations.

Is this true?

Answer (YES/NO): YES